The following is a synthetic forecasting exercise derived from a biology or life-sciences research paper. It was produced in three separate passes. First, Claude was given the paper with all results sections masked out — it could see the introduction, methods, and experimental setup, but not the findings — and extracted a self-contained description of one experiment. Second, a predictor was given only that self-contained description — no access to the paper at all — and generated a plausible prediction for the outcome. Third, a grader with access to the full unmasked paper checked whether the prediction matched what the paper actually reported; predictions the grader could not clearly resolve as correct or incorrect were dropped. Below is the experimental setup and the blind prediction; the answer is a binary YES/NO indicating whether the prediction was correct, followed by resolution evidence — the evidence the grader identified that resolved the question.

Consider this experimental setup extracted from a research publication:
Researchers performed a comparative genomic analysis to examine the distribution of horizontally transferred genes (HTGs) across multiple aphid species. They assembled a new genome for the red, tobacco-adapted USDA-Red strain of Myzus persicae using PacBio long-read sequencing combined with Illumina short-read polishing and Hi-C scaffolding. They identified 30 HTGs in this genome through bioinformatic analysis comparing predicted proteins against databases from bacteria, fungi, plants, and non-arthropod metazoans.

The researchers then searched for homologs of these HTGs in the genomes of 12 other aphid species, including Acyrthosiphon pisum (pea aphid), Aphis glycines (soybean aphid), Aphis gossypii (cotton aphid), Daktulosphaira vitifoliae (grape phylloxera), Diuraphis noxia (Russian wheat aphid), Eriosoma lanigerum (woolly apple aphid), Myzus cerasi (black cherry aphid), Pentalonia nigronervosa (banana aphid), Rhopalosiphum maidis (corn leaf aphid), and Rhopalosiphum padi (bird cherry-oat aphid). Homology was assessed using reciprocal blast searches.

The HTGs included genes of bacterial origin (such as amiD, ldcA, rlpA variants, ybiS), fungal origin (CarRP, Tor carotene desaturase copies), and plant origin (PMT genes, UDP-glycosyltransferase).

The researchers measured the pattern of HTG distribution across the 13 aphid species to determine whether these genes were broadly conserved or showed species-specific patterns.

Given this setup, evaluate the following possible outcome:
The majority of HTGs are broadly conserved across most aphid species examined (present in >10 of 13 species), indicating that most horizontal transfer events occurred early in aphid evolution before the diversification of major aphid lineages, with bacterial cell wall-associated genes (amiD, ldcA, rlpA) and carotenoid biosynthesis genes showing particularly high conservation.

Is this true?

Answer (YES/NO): NO